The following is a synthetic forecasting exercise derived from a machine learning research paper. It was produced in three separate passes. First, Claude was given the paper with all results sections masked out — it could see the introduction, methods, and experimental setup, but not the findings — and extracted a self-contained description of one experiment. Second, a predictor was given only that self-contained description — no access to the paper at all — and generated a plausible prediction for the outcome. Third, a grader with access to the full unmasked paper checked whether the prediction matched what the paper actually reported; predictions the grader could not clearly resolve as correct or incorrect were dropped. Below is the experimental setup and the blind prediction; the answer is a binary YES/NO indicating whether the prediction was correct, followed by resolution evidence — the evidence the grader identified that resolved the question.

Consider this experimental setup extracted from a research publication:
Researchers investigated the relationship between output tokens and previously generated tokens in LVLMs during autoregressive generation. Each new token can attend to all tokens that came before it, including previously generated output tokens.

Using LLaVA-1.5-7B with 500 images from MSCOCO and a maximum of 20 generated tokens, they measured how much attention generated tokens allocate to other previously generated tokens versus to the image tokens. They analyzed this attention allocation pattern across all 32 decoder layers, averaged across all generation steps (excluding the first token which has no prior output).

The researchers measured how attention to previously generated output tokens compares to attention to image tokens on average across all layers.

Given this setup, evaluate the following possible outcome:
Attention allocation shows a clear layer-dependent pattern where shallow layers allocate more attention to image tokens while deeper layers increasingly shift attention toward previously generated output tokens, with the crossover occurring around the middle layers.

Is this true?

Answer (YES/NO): NO